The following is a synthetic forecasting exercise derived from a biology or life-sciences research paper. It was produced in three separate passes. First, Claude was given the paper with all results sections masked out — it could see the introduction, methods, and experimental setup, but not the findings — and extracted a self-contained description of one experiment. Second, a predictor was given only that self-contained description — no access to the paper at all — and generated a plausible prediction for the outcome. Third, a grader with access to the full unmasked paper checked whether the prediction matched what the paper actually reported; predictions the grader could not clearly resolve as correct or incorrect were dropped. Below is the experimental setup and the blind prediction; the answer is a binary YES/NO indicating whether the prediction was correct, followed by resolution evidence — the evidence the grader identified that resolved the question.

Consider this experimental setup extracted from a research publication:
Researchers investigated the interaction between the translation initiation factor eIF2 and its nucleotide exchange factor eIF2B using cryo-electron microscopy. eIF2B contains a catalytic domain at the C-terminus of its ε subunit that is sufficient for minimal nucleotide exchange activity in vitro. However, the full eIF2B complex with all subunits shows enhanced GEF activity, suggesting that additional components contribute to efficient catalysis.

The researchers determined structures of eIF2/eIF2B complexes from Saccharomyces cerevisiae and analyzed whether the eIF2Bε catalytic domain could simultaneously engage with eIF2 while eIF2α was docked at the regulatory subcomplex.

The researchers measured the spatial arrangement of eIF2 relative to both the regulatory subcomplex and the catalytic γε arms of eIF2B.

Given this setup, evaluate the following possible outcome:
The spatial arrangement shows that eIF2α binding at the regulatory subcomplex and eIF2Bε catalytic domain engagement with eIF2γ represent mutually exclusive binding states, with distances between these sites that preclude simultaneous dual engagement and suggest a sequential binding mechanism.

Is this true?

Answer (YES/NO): NO